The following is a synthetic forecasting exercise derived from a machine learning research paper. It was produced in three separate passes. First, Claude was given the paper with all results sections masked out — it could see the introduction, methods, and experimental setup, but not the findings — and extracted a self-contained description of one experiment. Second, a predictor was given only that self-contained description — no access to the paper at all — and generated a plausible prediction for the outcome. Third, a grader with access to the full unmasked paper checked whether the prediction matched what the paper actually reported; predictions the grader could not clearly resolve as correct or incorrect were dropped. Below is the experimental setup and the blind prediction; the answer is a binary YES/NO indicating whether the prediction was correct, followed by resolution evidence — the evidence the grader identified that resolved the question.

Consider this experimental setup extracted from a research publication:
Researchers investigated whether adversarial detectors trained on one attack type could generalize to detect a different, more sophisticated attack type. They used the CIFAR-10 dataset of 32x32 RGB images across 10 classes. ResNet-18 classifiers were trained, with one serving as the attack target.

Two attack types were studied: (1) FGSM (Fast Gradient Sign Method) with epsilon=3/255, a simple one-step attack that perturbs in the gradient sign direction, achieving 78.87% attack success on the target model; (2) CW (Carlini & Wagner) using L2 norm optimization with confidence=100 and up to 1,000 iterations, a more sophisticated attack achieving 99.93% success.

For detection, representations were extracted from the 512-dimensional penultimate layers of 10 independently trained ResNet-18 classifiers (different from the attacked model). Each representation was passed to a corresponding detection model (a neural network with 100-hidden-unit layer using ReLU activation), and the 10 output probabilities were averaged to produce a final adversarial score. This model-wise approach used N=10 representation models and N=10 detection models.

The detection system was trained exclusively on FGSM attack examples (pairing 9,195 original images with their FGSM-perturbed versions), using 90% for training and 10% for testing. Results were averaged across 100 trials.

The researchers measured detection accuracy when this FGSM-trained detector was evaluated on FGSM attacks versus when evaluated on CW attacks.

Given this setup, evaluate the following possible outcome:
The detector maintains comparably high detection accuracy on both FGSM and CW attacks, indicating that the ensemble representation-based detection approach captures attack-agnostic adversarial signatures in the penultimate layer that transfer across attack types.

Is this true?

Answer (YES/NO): NO